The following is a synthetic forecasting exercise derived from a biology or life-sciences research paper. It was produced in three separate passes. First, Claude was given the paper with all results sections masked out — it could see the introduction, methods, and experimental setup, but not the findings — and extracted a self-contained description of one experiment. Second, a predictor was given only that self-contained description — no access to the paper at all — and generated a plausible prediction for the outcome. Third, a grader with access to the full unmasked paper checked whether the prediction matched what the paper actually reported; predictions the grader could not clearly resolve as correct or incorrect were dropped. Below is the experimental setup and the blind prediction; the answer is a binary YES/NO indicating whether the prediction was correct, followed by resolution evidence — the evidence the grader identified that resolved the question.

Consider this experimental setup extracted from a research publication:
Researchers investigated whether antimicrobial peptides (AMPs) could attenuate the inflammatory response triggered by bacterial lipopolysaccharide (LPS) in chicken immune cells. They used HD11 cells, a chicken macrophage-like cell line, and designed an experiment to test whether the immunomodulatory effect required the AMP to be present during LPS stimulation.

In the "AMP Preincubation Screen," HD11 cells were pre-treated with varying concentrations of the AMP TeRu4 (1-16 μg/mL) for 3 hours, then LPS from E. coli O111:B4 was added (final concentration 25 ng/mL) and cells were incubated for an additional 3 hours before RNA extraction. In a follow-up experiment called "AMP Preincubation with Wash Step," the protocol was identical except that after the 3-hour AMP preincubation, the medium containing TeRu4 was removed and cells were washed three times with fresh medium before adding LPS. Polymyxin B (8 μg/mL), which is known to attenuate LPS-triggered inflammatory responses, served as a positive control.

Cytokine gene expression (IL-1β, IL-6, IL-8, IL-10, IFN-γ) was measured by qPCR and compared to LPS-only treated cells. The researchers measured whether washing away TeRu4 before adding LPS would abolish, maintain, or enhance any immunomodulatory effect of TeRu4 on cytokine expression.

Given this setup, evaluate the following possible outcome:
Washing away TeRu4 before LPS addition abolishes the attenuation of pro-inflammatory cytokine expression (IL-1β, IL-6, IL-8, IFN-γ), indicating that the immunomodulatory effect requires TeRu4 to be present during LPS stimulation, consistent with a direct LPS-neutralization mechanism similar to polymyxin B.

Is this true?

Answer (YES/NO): NO